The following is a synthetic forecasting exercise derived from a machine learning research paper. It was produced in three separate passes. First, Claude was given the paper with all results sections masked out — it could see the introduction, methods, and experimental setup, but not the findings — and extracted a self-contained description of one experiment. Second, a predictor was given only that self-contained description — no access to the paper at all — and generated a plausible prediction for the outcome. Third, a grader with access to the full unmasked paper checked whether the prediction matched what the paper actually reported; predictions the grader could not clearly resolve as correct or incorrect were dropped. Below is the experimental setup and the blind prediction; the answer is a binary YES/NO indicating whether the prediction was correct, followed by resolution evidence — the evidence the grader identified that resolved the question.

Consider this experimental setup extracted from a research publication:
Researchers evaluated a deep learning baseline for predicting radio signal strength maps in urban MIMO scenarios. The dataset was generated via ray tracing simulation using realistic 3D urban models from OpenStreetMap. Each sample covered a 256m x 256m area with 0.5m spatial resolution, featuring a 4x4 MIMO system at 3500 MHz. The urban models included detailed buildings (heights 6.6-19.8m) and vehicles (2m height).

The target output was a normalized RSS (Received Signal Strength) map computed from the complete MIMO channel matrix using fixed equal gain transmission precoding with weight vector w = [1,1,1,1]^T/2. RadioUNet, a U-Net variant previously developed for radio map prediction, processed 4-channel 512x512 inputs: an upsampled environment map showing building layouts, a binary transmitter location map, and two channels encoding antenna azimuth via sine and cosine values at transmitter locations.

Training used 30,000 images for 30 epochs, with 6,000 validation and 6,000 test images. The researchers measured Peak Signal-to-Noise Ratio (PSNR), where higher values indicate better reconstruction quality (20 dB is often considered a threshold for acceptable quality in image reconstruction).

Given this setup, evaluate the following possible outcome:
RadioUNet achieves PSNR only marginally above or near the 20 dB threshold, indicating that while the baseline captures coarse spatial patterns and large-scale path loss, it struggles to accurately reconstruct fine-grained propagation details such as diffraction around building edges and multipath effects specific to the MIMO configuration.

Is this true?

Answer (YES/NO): YES